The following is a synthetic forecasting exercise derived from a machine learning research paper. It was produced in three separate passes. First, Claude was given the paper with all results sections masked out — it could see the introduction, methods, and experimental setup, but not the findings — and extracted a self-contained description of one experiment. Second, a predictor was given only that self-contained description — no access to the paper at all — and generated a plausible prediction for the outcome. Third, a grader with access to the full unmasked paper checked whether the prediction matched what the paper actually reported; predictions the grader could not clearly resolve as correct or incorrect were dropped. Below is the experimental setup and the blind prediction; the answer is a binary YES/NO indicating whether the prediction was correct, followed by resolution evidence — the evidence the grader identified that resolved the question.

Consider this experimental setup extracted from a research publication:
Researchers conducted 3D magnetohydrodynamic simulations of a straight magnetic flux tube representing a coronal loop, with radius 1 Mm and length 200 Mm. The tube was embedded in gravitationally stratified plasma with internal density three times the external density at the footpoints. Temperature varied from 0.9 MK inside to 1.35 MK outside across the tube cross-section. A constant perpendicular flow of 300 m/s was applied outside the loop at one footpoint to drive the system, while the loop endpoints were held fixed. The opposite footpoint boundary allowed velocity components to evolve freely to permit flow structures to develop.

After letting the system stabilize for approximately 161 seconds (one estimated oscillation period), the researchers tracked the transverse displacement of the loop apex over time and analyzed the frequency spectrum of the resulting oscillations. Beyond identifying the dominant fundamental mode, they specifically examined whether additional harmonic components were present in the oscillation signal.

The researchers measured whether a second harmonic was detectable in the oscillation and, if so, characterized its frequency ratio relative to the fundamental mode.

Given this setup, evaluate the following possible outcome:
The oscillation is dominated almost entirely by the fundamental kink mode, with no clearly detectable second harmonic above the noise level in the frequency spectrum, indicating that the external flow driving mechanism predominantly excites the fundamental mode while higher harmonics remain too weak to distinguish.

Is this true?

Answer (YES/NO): NO